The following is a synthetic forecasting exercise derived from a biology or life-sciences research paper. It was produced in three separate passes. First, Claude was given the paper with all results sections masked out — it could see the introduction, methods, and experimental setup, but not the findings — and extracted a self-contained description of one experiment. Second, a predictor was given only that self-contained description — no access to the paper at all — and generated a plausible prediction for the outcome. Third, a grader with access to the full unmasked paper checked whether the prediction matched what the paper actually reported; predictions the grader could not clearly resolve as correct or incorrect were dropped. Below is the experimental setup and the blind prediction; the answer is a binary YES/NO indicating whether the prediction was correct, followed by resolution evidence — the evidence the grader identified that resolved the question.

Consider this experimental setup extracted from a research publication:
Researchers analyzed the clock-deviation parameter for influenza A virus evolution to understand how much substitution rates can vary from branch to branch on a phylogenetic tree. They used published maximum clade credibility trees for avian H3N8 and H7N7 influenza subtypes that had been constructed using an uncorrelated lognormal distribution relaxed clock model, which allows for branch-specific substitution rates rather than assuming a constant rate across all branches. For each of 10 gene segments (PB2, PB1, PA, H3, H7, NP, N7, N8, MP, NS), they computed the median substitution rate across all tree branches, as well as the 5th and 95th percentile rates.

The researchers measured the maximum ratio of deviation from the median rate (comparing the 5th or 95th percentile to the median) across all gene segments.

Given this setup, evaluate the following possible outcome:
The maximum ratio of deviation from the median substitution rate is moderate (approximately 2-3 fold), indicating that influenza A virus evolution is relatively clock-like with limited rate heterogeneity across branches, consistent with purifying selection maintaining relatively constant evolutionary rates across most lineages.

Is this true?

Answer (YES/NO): YES